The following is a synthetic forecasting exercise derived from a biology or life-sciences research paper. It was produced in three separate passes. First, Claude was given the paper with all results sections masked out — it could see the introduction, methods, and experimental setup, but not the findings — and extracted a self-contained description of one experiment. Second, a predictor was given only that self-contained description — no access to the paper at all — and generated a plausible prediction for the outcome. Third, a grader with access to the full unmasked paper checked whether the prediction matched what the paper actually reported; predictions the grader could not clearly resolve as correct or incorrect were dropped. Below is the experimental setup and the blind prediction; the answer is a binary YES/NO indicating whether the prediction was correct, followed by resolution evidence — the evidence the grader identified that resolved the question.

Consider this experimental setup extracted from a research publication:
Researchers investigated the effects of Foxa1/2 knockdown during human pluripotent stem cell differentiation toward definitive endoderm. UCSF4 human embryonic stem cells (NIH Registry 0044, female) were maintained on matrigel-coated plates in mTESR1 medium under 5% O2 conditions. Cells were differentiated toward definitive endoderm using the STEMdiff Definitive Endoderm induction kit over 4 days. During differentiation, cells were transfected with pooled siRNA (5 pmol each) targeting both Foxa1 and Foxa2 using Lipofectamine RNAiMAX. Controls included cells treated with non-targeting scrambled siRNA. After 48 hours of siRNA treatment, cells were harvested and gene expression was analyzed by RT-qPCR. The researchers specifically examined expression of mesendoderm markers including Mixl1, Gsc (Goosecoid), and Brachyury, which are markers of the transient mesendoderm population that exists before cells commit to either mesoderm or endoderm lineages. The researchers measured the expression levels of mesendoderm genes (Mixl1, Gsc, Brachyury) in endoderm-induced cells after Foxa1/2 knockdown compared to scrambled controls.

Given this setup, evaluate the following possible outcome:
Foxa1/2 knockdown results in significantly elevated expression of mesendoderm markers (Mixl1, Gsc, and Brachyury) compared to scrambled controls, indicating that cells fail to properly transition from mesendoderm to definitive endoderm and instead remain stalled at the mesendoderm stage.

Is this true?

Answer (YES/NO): NO